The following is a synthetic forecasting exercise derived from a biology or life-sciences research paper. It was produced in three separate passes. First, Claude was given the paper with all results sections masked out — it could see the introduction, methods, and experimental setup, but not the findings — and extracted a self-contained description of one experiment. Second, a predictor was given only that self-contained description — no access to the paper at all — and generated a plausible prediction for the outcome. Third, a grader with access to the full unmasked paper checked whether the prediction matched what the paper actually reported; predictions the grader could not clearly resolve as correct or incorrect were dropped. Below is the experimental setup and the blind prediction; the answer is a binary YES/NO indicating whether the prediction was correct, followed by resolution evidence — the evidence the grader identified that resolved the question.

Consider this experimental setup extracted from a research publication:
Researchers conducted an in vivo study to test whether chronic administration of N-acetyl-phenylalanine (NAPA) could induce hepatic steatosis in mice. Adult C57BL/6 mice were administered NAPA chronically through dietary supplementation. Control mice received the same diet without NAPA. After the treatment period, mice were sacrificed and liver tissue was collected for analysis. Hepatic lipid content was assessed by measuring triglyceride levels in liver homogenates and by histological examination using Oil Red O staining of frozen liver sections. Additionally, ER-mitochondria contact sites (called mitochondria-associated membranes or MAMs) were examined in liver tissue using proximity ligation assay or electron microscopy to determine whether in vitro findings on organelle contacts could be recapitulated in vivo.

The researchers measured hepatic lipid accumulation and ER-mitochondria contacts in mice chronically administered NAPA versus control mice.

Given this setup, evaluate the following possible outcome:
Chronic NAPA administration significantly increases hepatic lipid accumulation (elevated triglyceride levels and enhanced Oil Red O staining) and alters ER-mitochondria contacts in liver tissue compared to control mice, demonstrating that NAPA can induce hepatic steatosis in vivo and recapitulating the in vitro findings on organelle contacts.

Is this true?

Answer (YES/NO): YES